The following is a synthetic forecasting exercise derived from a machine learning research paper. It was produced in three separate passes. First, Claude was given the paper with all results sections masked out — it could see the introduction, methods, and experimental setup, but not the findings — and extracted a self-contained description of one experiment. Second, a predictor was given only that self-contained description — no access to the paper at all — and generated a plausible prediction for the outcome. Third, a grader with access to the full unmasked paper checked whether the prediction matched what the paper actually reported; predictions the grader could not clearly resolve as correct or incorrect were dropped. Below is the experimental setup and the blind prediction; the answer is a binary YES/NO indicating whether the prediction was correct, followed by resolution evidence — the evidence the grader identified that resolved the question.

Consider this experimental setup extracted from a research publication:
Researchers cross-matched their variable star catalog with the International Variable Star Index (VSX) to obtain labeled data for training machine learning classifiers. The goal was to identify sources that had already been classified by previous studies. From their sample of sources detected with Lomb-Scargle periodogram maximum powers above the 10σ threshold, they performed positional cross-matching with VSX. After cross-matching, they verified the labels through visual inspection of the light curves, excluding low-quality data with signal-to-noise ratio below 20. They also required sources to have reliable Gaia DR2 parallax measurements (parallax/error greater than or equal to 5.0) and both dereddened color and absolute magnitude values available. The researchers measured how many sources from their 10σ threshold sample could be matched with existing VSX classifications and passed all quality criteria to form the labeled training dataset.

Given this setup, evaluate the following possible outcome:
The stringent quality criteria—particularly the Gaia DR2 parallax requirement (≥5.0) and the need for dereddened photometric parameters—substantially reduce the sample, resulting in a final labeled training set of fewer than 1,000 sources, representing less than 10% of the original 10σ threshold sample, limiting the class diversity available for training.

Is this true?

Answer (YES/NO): NO